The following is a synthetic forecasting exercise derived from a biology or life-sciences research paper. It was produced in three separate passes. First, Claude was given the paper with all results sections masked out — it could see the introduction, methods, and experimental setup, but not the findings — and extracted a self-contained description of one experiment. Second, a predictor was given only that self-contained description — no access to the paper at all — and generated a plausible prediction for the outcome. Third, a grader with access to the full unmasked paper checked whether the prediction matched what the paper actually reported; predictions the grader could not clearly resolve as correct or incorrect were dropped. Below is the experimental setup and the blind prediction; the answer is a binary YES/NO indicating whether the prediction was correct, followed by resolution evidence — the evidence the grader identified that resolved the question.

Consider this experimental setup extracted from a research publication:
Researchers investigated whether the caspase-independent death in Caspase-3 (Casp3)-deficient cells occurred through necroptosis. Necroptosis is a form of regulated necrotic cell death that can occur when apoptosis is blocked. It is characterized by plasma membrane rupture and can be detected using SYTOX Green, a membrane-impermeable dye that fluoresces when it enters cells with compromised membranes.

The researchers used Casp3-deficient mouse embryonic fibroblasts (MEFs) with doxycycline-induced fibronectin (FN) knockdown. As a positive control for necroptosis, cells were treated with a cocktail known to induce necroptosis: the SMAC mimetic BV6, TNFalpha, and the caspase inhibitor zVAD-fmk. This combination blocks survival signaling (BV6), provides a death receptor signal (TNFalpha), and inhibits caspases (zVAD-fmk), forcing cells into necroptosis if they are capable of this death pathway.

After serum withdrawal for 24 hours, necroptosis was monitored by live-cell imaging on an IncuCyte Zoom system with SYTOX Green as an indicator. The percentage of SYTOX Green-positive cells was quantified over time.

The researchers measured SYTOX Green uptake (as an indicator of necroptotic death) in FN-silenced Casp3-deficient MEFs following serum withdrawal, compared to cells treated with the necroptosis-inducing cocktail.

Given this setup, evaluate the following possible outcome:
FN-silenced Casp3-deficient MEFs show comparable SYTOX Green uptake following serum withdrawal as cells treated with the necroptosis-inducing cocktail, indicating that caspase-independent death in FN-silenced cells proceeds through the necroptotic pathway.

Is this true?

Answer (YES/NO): NO